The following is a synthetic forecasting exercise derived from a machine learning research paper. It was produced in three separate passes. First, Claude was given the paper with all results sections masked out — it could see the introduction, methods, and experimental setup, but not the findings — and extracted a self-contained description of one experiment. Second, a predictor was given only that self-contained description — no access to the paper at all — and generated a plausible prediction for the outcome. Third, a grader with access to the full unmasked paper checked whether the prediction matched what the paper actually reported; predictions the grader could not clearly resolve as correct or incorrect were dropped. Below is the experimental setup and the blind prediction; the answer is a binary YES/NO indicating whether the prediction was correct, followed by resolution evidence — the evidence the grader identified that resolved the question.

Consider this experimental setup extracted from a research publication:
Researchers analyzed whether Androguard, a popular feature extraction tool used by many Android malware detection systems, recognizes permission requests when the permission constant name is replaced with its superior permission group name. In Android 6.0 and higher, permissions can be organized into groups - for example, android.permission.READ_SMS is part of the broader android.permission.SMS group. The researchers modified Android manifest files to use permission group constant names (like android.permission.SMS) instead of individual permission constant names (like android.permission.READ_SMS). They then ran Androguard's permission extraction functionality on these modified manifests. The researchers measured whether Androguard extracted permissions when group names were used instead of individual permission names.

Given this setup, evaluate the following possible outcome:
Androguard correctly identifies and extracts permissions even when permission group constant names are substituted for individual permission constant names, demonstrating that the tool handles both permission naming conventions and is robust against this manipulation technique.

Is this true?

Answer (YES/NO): NO